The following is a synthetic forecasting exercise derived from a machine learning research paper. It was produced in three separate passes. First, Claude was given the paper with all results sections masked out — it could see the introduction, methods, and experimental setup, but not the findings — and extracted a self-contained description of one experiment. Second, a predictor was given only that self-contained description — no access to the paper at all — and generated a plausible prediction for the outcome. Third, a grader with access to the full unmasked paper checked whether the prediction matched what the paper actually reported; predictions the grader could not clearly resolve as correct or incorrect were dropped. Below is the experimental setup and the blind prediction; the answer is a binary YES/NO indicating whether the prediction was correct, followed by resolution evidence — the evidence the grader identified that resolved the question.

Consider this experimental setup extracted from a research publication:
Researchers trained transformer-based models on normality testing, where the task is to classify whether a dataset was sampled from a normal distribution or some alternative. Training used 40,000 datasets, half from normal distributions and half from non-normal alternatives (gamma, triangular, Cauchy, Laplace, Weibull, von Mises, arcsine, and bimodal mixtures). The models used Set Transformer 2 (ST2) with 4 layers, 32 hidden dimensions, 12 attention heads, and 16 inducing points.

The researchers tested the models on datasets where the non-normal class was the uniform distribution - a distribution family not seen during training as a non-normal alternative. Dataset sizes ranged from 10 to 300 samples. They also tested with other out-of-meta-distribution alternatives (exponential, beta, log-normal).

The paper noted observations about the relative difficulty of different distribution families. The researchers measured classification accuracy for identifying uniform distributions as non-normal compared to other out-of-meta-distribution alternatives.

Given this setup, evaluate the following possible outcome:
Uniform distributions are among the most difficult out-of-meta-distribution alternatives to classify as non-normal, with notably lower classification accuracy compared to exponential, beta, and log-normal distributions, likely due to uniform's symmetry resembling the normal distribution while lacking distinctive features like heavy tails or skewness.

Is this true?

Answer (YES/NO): YES